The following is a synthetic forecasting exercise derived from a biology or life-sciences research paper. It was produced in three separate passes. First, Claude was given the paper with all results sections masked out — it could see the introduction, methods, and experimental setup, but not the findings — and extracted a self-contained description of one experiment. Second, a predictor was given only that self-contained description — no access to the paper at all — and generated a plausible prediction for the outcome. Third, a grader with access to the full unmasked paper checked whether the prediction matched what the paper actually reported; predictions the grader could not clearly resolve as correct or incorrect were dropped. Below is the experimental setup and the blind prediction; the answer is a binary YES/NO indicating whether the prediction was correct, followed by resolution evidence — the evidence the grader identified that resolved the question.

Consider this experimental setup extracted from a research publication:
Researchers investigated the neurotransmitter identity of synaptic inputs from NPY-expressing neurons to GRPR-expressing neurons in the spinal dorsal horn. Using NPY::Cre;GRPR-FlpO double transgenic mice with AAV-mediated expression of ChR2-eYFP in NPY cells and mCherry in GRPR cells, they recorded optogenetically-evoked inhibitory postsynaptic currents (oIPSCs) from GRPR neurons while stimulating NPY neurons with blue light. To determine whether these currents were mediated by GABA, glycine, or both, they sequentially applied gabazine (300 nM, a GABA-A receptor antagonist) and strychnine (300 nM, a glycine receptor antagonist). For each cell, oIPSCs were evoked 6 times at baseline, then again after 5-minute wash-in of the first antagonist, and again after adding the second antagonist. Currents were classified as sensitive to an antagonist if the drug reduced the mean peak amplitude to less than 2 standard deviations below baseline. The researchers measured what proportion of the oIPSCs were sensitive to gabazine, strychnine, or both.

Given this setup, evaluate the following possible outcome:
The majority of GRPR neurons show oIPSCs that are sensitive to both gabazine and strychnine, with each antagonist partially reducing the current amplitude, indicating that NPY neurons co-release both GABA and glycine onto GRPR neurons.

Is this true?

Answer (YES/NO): NO